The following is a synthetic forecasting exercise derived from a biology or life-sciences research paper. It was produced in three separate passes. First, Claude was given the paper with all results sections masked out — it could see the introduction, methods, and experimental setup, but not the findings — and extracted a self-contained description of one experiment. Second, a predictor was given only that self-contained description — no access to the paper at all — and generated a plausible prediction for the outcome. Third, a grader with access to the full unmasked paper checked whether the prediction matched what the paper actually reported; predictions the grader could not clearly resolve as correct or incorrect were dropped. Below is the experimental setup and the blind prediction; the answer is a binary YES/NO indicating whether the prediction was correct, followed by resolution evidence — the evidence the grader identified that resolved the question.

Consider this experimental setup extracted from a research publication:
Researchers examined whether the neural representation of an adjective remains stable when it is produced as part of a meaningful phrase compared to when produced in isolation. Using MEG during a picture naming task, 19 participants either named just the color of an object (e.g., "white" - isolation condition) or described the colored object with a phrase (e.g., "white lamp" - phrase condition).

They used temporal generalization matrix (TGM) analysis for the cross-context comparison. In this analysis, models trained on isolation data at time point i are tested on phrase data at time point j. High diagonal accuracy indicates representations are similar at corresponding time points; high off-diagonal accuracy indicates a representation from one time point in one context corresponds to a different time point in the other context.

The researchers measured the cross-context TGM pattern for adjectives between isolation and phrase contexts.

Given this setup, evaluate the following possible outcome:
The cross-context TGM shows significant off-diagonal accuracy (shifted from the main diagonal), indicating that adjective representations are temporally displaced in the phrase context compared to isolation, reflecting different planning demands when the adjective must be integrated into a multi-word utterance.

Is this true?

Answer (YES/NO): NO